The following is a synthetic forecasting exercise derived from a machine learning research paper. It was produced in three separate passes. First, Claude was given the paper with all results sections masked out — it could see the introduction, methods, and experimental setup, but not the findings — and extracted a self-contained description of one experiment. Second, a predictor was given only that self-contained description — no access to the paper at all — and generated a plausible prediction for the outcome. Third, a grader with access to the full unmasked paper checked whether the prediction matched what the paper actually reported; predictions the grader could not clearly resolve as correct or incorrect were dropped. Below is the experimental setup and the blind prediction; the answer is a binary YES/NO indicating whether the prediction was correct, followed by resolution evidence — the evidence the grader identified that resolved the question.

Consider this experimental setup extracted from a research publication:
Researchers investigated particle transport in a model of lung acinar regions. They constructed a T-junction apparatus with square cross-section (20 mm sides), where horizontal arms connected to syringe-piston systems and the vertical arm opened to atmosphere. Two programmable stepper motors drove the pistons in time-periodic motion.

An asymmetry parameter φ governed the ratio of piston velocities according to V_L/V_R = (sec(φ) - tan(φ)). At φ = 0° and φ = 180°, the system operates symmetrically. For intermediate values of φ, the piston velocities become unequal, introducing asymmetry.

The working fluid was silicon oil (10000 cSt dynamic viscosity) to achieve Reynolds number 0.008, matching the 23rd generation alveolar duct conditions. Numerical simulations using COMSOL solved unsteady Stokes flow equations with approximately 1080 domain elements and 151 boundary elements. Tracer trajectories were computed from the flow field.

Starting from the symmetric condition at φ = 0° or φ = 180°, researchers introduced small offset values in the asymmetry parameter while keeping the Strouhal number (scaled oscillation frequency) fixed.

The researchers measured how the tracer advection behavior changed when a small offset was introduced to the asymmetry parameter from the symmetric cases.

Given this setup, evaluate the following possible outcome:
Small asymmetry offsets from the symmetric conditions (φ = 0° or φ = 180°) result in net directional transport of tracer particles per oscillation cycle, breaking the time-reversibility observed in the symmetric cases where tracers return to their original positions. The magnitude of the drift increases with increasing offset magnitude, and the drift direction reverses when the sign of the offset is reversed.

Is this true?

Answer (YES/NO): NO